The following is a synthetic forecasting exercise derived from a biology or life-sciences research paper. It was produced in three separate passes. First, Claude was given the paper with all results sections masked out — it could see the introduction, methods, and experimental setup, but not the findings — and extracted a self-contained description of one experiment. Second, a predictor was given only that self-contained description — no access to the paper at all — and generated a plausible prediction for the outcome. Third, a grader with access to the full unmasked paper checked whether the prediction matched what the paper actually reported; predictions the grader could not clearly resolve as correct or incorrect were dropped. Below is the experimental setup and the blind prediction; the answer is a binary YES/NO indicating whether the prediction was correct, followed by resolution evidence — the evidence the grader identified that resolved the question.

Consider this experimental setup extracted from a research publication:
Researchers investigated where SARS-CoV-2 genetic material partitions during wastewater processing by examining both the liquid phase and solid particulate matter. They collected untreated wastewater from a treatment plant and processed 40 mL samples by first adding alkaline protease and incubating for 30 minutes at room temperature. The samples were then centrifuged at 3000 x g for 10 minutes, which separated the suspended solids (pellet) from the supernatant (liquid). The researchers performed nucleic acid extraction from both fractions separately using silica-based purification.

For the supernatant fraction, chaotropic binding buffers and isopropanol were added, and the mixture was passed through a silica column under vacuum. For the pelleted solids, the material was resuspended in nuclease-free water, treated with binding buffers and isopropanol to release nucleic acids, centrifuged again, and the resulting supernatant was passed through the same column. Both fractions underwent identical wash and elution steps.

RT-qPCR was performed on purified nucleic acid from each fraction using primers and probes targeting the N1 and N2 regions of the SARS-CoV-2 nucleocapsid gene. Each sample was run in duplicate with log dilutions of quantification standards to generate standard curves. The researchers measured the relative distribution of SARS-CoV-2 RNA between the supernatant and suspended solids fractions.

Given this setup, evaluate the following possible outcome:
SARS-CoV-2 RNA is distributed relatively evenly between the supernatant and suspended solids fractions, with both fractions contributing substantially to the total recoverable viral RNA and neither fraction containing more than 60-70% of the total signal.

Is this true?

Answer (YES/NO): NO